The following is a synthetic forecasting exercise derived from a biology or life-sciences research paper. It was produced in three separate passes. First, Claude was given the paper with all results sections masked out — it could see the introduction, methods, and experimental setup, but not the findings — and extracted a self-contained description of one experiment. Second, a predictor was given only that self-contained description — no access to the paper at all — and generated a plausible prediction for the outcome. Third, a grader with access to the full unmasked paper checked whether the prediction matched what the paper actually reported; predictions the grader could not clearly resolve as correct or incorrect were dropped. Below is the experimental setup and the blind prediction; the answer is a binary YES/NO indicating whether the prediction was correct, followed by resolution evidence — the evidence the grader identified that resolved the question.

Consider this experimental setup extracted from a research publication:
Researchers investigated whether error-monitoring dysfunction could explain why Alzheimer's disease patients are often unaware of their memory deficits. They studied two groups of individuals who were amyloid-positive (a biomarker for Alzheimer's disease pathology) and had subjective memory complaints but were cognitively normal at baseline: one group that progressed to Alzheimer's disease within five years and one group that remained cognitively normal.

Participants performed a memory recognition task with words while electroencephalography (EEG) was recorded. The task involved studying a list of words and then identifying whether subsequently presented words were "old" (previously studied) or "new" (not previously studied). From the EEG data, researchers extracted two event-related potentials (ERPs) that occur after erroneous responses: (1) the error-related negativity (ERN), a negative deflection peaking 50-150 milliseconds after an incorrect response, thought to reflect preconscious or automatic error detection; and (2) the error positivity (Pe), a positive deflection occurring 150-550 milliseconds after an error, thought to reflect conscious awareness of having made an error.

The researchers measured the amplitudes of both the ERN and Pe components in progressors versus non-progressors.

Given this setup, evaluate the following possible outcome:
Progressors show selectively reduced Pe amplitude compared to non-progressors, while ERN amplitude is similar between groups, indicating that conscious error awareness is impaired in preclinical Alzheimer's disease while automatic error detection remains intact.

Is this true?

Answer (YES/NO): YES